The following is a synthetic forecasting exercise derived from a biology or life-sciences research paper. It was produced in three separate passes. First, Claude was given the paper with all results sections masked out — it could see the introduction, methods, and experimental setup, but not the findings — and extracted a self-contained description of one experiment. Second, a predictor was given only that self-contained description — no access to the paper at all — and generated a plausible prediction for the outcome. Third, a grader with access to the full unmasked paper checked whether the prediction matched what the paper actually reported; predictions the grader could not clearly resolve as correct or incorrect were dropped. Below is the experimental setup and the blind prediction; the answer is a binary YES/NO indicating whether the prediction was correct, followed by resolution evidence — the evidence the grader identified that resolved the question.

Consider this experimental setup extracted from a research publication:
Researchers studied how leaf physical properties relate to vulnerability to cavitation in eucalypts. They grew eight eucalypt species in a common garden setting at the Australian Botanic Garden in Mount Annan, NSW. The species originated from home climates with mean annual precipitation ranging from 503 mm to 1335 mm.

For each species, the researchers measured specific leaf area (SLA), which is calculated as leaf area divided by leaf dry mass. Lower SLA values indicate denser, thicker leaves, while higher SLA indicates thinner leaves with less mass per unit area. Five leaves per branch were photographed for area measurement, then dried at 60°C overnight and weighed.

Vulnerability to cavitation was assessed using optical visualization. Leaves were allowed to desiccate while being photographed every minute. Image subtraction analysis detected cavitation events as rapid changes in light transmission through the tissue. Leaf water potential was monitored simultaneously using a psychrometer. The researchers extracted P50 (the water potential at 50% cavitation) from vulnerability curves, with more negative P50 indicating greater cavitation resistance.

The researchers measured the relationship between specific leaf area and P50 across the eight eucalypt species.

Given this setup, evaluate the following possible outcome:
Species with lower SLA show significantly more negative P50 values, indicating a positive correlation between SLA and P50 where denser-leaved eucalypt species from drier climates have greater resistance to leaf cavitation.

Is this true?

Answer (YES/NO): YES